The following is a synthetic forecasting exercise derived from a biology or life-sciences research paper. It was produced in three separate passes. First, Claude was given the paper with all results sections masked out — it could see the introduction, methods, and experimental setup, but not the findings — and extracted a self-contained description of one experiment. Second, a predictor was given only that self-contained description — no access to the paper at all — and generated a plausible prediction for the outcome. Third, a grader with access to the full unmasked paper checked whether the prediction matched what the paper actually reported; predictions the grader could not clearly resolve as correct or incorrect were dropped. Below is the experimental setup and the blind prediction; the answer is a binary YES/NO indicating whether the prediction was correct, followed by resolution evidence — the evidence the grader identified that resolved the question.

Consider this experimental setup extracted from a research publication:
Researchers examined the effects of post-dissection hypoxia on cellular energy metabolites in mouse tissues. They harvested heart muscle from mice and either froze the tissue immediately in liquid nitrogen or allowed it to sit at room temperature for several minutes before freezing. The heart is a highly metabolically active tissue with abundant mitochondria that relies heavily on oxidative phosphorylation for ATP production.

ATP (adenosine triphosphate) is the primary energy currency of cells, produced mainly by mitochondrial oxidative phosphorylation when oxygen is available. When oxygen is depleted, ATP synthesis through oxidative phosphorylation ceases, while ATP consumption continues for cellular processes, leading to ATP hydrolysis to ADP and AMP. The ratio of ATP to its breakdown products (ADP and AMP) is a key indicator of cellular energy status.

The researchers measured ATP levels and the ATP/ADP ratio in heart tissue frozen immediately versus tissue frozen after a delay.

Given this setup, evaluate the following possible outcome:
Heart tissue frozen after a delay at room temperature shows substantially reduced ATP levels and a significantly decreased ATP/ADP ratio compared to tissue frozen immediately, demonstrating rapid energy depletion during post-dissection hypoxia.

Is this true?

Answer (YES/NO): YES